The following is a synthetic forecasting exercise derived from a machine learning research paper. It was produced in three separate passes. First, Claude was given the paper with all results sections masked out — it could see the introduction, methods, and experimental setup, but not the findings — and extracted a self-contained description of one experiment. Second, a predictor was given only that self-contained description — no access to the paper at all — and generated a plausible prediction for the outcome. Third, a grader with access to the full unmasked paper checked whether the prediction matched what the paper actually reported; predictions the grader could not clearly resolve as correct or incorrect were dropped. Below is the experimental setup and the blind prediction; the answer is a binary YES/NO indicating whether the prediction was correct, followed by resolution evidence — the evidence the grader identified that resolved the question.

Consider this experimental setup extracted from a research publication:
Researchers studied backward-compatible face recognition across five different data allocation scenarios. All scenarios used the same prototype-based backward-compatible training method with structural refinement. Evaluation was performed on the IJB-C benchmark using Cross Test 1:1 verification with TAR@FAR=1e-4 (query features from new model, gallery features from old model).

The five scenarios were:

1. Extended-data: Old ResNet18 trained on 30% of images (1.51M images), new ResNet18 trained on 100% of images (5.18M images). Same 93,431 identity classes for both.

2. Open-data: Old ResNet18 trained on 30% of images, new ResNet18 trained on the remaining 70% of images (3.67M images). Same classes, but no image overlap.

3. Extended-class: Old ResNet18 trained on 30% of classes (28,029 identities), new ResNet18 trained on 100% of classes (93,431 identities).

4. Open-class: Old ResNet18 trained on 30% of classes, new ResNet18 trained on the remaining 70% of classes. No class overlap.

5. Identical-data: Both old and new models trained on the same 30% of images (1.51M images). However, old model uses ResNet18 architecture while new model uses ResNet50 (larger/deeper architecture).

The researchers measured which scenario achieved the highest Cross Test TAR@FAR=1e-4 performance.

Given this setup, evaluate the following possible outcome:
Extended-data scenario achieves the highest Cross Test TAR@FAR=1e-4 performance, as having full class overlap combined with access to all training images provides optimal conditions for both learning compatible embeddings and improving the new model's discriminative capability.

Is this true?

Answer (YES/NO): NO